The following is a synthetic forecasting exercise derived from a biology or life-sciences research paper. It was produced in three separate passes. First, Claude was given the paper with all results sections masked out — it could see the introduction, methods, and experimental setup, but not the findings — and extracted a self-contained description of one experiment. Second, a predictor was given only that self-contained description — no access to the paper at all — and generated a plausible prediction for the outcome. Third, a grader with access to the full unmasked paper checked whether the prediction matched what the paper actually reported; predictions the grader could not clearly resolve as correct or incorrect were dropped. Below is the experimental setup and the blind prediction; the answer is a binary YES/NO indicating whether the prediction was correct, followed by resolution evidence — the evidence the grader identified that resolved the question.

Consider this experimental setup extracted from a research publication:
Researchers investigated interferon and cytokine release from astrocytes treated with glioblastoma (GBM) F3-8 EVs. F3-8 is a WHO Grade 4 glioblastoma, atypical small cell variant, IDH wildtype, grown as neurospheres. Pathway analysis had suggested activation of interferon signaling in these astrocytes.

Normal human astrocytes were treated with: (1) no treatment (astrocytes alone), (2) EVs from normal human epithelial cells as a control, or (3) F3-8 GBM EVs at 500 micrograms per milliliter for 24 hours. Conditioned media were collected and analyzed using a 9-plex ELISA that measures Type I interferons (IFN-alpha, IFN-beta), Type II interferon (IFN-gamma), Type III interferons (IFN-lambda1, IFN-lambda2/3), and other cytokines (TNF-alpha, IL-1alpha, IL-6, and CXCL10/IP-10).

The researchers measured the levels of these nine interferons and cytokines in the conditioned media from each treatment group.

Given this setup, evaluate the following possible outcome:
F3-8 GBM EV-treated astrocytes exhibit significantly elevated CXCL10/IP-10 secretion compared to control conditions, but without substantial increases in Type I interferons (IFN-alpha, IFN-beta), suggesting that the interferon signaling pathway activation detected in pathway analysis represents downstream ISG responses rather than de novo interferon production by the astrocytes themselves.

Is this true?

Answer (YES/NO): NO